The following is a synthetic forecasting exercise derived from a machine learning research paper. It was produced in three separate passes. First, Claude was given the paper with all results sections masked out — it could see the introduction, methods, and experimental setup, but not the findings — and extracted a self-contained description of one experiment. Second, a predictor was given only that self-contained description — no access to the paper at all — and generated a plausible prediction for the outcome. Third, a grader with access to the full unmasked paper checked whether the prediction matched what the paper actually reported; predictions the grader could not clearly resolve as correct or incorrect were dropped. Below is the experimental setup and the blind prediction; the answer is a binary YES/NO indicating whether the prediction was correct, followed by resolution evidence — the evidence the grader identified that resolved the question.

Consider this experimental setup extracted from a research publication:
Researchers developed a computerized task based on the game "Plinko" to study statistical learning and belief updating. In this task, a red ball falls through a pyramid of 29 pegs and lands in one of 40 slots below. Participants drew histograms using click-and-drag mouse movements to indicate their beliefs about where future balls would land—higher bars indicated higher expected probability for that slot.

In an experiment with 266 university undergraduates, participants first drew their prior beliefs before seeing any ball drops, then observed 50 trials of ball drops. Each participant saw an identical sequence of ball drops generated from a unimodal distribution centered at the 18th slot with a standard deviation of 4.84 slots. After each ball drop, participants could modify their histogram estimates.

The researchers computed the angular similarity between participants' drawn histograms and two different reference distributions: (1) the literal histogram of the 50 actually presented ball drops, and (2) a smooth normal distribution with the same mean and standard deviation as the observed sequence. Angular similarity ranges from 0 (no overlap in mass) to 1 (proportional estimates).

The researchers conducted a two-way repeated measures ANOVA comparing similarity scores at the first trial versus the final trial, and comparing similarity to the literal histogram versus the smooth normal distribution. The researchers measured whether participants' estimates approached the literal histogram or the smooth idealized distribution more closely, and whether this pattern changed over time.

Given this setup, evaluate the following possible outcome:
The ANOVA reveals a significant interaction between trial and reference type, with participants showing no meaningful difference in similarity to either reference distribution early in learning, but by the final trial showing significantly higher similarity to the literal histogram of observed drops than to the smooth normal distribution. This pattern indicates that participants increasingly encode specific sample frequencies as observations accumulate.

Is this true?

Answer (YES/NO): NO